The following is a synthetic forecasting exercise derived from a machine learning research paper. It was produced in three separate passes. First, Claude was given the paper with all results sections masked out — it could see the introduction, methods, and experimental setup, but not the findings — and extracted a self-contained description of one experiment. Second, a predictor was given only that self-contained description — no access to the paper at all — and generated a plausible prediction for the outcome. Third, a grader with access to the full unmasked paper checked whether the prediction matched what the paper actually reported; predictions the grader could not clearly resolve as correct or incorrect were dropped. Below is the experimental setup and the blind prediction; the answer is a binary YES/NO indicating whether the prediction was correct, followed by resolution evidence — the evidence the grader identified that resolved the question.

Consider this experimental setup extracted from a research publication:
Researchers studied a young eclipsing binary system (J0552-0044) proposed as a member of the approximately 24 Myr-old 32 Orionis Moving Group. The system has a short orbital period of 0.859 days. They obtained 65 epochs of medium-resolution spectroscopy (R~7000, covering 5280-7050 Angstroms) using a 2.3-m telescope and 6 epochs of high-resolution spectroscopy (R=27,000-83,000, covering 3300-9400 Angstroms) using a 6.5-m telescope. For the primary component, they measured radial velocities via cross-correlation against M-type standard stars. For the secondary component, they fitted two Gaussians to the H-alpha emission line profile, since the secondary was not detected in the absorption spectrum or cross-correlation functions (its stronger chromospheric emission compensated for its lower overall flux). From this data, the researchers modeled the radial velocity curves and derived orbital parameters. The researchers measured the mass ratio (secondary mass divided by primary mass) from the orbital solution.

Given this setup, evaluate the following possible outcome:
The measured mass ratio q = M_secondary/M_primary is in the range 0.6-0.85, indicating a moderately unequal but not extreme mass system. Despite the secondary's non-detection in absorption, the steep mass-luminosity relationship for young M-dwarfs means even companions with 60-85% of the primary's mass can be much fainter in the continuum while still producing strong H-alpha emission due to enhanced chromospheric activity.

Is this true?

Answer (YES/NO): NO